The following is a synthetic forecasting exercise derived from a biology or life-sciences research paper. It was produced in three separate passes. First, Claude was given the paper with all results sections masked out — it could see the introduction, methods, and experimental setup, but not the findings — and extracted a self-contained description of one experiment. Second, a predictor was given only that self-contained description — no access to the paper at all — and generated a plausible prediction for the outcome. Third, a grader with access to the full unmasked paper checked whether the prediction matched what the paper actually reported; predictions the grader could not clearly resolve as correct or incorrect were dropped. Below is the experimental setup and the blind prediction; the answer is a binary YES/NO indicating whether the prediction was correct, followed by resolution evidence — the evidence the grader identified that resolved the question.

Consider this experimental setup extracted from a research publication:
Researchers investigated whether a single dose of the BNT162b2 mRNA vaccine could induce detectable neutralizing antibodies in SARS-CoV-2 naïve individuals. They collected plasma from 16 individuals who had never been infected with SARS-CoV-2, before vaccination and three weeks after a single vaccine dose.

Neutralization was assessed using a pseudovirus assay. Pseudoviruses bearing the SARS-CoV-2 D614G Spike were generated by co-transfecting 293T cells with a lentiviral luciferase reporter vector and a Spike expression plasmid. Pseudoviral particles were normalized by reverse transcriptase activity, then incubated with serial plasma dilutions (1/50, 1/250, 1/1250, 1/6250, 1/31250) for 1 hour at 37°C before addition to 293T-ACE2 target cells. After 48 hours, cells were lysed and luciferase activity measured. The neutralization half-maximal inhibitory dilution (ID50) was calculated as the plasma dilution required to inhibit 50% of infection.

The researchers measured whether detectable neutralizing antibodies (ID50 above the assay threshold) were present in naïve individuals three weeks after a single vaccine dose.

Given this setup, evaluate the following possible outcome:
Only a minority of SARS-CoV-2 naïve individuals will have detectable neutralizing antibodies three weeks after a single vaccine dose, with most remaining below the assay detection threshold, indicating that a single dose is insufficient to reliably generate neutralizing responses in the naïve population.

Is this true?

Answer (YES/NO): NO